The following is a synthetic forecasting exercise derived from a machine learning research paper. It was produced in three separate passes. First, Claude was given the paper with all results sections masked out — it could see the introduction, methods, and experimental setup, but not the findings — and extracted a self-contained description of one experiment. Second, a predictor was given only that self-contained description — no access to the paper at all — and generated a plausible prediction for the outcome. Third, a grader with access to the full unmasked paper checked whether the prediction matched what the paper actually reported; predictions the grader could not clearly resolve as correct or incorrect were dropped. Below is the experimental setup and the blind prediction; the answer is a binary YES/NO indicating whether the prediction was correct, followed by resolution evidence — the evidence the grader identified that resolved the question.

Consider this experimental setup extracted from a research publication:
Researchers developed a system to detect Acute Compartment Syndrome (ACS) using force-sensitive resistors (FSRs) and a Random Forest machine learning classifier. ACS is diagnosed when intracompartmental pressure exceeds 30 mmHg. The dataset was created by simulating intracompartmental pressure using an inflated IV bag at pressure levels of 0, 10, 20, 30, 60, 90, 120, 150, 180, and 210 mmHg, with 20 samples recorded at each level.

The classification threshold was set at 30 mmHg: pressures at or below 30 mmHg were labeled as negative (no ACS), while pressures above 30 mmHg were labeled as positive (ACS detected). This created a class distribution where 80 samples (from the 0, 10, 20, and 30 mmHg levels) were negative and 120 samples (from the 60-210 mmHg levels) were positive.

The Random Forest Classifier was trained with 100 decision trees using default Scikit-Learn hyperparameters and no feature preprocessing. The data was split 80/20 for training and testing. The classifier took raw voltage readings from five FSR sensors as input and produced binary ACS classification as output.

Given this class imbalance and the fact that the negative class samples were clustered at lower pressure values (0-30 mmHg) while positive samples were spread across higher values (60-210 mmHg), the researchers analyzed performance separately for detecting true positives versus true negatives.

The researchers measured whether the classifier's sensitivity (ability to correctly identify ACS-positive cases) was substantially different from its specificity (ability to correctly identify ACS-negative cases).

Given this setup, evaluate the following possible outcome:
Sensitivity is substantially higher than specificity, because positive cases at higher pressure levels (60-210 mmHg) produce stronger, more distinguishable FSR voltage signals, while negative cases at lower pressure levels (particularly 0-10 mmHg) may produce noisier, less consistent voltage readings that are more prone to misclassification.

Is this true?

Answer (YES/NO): NO